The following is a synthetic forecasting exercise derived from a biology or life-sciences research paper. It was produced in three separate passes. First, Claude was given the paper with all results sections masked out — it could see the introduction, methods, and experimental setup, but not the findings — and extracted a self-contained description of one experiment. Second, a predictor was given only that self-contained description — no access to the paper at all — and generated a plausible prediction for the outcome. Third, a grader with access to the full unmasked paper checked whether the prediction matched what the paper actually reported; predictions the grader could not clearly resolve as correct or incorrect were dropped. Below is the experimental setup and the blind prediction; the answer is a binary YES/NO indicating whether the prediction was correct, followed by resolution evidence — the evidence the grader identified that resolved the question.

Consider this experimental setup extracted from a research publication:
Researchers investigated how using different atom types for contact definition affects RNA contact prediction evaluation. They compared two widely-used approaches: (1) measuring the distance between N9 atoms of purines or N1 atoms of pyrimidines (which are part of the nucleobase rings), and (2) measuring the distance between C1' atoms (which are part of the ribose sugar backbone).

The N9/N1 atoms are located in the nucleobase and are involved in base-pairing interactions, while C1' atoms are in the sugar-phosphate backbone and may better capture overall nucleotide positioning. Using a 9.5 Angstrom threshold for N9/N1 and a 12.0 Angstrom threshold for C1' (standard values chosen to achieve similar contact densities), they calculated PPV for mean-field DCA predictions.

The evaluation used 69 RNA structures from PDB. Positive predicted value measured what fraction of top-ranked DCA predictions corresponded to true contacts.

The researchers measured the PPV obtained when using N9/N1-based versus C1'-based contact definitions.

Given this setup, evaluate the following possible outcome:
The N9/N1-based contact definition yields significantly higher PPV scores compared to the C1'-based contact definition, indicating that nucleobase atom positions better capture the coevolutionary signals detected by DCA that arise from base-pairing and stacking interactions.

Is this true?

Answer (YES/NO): NO